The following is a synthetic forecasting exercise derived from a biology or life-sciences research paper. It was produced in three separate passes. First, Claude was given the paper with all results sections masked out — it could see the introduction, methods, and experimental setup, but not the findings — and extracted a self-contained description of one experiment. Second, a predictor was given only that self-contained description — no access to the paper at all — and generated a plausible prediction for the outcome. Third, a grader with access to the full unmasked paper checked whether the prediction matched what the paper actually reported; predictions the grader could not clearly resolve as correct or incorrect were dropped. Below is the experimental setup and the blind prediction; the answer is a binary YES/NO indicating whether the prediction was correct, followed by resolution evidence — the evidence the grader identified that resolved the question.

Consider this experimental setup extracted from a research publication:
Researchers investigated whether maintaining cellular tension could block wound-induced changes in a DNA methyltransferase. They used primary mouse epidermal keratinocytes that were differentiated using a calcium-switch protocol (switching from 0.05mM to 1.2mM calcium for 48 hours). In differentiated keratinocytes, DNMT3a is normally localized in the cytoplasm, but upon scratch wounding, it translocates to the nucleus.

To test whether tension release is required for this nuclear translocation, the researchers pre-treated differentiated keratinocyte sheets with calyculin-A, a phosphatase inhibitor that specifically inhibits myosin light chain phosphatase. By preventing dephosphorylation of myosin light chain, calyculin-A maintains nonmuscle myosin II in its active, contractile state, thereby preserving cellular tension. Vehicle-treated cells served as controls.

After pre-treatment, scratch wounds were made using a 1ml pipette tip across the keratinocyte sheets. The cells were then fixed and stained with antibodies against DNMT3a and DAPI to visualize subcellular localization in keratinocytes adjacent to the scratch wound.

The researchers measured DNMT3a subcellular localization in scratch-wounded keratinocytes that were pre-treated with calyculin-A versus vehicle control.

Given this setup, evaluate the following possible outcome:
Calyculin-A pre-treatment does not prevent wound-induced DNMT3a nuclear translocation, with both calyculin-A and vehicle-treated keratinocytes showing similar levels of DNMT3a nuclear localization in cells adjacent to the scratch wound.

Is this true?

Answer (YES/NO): NO